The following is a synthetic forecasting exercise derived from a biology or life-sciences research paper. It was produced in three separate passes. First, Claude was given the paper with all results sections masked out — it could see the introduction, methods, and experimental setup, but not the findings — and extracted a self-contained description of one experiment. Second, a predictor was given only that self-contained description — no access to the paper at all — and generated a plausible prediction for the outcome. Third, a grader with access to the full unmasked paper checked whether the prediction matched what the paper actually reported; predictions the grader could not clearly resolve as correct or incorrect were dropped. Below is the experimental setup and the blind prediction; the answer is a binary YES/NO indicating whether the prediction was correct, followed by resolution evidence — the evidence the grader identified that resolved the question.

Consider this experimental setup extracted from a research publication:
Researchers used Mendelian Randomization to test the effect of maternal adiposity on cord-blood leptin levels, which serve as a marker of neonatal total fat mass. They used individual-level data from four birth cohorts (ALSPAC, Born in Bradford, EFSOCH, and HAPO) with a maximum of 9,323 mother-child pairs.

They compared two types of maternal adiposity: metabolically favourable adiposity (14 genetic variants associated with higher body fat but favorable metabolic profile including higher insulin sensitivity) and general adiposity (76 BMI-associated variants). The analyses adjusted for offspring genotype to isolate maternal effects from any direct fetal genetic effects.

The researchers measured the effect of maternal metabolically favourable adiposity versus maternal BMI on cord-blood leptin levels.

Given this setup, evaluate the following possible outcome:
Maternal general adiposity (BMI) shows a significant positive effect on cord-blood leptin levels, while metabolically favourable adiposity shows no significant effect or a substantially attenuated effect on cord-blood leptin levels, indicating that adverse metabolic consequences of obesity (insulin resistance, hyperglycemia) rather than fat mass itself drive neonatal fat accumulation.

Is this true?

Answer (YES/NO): NO